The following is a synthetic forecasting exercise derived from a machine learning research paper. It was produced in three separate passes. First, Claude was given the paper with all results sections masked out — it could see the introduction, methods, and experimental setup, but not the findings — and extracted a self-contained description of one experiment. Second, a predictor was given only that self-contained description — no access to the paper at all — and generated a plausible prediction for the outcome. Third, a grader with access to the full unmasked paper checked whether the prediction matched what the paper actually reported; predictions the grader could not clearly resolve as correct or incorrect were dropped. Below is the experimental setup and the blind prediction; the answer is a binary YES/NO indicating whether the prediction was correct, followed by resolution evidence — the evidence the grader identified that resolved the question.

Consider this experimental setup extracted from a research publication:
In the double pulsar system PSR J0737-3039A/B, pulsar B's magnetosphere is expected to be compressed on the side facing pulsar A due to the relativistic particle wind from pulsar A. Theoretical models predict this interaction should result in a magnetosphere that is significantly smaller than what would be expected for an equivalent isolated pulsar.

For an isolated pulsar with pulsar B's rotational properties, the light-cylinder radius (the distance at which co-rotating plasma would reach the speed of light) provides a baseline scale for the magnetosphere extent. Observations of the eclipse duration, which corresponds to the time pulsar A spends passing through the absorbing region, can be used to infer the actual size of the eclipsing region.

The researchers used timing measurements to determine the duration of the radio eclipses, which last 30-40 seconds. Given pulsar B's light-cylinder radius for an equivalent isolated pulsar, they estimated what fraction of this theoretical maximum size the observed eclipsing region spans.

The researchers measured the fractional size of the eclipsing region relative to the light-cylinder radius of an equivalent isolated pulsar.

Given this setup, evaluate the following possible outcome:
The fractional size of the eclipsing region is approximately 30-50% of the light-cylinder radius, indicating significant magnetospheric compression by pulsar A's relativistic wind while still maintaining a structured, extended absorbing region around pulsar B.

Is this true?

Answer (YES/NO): NO